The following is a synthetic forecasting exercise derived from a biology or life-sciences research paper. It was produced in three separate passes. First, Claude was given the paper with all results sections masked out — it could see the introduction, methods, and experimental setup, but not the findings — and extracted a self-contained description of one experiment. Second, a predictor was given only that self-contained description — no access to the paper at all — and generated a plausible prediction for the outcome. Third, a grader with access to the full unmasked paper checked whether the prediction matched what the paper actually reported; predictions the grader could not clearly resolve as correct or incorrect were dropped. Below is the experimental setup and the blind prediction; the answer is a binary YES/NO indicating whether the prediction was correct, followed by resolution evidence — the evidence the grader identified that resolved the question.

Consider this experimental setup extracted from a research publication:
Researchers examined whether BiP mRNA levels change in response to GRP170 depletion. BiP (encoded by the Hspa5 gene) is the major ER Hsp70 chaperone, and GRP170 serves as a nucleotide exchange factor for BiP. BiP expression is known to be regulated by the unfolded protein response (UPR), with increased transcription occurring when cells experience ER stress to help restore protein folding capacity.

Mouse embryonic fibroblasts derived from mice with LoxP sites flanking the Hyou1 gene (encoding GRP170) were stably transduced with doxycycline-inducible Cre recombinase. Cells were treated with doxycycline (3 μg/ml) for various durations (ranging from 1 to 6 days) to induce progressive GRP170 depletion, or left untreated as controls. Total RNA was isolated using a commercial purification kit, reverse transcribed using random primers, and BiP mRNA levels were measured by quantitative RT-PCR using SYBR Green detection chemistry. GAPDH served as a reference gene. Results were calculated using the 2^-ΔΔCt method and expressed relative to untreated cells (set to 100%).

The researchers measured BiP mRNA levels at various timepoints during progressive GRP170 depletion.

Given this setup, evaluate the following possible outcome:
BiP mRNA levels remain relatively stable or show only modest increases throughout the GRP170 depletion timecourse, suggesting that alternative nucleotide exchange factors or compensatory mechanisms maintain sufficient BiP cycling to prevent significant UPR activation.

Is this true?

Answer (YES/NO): NO